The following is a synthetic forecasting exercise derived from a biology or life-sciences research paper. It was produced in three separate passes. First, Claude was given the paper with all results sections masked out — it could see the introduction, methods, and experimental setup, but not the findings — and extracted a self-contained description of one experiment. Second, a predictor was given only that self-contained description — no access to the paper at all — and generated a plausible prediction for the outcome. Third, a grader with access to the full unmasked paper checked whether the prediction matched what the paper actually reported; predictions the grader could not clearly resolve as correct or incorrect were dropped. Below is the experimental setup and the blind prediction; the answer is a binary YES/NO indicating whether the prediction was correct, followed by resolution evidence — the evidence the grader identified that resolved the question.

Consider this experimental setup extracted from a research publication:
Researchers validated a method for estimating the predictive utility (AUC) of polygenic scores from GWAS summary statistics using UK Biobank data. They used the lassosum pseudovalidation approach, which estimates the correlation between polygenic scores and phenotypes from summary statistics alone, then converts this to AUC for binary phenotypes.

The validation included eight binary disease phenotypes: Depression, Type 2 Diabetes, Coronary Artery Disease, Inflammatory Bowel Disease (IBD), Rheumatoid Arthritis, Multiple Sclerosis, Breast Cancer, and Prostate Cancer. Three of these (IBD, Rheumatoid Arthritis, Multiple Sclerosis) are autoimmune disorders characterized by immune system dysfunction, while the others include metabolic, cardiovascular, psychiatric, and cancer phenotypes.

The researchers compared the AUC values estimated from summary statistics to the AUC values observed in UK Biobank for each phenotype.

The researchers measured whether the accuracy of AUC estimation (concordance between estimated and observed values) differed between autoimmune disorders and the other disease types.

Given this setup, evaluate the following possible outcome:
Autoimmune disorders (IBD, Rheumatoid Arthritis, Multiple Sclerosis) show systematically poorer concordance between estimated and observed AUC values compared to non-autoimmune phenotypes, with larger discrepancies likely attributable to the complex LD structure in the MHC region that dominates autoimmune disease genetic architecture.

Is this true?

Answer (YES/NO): NO